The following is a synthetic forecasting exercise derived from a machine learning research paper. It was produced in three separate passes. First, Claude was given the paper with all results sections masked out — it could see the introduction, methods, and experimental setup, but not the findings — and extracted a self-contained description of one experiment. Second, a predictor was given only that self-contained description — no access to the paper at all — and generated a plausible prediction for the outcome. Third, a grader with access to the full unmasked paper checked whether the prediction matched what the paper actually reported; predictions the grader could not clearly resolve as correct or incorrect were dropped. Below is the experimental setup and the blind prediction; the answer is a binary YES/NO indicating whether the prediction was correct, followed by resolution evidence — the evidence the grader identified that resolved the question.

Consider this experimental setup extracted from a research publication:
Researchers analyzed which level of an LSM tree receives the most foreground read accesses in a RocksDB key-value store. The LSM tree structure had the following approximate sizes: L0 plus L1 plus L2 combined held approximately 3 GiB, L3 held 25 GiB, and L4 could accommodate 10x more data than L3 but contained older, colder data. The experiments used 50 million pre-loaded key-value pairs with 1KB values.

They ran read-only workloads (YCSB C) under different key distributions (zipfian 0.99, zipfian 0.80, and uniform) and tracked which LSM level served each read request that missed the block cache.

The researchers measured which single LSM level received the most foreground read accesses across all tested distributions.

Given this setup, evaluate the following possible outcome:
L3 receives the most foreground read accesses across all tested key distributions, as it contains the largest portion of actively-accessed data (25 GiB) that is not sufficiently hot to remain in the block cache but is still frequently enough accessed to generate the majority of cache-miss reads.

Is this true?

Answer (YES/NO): YES